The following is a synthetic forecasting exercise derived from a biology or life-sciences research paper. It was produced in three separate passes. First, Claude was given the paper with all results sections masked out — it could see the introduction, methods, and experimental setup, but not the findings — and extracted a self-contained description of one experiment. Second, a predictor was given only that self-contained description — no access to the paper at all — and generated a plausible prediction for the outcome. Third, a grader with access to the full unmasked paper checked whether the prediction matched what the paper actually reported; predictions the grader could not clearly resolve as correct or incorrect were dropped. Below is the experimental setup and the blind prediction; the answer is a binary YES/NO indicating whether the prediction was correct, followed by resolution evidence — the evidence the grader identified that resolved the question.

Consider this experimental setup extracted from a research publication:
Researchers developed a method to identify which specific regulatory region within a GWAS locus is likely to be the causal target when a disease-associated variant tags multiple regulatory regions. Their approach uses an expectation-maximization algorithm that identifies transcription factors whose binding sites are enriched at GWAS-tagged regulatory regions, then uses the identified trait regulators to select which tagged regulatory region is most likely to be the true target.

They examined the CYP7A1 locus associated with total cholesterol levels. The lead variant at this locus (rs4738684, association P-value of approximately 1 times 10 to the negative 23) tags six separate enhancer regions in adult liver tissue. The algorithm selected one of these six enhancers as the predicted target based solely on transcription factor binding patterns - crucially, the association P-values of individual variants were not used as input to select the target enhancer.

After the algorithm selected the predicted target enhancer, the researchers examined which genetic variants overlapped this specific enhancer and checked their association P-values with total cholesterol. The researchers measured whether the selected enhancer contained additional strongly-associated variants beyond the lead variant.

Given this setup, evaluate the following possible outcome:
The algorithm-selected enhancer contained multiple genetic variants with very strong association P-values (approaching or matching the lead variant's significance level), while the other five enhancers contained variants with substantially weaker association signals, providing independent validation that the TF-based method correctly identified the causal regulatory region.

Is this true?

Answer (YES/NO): NO